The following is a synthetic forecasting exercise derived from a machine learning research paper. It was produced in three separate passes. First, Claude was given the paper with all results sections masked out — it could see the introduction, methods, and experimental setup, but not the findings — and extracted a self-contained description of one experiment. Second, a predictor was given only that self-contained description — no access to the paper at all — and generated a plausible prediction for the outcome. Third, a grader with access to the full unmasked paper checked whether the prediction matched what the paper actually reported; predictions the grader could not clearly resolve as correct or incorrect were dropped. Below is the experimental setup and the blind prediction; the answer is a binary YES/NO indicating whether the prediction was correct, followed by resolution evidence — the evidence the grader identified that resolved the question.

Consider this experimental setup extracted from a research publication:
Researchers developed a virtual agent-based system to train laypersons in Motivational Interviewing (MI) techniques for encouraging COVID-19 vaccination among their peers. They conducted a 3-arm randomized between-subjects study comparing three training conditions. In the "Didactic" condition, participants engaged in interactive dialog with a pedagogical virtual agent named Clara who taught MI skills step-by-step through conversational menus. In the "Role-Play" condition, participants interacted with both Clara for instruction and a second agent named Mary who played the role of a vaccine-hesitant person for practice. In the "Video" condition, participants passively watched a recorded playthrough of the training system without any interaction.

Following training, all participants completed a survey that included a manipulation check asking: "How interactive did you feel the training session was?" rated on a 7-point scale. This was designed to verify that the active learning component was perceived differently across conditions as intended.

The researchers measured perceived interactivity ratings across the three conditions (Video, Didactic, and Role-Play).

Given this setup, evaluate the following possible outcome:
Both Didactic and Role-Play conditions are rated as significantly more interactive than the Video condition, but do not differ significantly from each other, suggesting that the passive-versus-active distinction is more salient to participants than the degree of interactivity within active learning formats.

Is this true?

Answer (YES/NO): NO